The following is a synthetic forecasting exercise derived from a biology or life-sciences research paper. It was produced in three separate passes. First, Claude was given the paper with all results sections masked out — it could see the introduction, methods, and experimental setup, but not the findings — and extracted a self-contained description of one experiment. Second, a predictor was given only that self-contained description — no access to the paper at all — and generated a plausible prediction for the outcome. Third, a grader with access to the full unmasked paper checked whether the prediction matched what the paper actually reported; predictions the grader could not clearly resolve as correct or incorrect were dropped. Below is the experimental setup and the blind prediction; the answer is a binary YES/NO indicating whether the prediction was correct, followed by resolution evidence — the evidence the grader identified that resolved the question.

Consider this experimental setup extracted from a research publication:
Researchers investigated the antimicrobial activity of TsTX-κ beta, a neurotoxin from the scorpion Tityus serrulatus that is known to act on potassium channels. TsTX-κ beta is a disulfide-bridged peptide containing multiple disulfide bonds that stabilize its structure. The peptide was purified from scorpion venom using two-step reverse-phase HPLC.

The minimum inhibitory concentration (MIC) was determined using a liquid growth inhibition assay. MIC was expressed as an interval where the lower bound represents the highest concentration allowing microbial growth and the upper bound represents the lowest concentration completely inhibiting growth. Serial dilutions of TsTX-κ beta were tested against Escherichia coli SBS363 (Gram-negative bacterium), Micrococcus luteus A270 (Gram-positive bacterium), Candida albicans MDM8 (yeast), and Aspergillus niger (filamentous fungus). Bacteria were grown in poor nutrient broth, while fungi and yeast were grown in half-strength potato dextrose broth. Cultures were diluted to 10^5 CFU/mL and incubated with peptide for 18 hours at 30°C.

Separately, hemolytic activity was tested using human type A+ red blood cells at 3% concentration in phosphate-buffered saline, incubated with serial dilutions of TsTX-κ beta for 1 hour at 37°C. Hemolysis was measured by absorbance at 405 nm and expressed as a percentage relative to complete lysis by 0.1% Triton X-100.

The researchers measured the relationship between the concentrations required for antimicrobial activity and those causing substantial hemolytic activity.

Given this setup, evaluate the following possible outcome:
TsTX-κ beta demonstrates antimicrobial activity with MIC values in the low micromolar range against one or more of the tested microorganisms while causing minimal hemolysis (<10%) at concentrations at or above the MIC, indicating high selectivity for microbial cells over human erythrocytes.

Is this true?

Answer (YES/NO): NO